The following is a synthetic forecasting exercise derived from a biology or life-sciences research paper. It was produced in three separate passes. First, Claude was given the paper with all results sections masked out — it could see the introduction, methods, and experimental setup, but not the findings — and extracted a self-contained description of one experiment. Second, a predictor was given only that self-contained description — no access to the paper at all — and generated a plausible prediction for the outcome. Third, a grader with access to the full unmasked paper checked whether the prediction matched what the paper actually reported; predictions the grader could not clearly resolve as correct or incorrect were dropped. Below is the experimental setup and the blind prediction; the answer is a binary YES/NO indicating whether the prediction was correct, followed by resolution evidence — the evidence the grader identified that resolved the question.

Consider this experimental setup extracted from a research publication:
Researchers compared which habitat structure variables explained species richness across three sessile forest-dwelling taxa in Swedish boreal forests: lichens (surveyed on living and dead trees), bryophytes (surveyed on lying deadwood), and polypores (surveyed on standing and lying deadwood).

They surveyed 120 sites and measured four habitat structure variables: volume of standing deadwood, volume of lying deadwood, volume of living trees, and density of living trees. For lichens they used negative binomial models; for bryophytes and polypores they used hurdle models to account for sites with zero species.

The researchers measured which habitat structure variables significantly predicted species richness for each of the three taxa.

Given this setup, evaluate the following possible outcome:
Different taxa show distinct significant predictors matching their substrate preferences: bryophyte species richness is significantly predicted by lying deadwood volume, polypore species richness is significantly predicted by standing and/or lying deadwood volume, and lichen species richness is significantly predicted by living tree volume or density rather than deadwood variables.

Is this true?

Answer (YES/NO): NO